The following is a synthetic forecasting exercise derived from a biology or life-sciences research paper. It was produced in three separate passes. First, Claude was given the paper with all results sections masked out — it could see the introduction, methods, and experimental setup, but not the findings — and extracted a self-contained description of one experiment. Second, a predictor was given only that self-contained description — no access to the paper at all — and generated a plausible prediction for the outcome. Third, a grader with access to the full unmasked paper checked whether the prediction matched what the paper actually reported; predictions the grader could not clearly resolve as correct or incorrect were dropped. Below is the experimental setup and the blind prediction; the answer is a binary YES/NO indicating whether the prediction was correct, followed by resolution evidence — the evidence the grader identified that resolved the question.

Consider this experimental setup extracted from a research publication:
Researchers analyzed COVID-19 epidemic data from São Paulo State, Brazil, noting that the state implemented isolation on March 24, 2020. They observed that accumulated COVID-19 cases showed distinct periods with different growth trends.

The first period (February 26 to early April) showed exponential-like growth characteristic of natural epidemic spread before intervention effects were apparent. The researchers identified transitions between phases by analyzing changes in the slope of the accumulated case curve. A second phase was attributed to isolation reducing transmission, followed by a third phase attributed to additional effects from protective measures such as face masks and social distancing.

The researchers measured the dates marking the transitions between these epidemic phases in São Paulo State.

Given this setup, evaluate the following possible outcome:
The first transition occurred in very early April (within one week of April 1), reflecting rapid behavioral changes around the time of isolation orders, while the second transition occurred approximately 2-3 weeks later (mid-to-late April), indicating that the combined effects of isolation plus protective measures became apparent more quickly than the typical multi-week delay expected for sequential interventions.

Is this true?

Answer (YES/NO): NO